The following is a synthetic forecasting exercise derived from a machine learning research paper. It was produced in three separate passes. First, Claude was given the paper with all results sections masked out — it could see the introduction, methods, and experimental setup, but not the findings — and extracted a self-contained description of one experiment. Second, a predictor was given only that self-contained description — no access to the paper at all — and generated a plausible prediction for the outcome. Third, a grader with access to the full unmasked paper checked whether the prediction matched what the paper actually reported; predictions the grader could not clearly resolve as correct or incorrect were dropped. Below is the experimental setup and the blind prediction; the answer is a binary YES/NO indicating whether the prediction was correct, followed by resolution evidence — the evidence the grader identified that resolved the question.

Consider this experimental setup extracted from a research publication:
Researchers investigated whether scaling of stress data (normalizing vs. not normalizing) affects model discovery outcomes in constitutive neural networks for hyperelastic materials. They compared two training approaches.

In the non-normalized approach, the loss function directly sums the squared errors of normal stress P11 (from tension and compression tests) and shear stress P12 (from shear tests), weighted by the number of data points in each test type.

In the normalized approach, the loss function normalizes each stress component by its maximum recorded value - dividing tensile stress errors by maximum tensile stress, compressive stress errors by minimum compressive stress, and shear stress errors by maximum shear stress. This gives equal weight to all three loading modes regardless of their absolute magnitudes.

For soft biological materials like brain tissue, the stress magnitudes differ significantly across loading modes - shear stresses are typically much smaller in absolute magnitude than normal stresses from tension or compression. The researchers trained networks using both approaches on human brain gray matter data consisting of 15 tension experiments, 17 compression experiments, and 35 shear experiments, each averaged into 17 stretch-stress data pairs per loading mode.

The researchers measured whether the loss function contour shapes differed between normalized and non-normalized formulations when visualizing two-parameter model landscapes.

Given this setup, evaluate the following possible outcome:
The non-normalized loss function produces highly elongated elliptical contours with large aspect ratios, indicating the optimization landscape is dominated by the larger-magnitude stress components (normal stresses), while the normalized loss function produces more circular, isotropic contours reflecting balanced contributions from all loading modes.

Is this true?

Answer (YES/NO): NO